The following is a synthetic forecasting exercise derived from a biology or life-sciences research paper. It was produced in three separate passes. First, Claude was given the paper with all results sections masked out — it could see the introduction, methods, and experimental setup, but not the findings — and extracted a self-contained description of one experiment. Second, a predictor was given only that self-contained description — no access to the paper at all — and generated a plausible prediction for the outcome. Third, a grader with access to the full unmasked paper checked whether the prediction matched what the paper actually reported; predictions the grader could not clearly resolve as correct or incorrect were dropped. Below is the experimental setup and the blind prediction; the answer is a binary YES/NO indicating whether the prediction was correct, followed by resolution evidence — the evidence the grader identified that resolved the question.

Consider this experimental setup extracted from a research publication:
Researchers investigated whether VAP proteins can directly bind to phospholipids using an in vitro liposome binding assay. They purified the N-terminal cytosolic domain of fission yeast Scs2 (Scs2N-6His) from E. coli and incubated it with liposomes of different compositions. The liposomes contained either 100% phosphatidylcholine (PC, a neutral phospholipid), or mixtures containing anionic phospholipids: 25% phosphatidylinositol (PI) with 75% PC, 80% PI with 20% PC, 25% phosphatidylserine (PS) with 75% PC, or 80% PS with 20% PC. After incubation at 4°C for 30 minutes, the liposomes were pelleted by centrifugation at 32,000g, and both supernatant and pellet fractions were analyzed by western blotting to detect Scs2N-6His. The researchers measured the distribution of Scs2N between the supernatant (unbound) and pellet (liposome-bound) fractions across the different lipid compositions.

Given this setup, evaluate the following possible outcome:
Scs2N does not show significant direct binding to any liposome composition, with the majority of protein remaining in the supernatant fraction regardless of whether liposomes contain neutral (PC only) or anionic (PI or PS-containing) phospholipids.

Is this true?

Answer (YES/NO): NO